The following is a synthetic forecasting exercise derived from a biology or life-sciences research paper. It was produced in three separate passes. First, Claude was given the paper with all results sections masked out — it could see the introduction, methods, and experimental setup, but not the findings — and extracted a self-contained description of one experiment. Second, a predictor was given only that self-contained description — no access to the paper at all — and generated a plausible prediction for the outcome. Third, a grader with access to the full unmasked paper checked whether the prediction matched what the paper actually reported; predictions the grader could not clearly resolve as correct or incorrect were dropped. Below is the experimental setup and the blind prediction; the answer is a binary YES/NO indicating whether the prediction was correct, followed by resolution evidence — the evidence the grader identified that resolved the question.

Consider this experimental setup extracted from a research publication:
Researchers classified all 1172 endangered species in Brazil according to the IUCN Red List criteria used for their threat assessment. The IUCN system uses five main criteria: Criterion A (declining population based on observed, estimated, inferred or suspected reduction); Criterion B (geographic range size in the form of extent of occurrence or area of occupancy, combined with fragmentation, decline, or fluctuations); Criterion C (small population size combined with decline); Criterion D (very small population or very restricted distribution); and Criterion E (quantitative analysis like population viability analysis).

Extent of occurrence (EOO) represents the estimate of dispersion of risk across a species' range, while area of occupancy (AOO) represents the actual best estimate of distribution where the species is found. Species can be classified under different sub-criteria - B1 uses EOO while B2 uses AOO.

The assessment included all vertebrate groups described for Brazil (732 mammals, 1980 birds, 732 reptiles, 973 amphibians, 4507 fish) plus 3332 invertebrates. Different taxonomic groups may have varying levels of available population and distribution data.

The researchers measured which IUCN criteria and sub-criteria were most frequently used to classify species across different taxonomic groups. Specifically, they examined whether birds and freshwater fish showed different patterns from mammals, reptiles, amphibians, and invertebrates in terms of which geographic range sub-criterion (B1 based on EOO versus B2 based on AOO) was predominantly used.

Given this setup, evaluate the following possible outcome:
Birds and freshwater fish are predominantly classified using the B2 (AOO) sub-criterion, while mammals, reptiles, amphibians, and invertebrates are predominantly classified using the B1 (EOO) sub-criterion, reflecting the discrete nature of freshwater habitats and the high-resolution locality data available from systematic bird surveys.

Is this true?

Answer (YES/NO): YES